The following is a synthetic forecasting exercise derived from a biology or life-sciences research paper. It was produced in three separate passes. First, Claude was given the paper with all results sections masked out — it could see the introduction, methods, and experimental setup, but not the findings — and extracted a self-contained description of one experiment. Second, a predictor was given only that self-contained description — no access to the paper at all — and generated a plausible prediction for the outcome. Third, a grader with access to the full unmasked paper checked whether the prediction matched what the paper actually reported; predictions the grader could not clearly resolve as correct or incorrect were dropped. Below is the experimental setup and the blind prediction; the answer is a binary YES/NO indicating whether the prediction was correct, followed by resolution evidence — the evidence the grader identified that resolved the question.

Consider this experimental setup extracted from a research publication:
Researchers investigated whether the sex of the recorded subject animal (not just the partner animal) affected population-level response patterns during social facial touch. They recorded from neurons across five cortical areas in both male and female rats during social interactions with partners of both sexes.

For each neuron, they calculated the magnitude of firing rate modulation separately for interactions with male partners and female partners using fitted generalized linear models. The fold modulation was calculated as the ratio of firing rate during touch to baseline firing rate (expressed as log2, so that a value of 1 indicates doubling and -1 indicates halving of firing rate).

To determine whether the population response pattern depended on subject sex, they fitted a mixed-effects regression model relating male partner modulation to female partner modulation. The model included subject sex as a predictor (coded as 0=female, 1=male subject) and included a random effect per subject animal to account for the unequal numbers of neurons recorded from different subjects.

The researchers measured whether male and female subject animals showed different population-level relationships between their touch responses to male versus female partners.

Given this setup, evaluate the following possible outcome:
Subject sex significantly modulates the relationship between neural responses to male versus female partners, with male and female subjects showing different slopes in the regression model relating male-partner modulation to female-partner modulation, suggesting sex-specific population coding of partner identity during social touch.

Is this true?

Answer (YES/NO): YES